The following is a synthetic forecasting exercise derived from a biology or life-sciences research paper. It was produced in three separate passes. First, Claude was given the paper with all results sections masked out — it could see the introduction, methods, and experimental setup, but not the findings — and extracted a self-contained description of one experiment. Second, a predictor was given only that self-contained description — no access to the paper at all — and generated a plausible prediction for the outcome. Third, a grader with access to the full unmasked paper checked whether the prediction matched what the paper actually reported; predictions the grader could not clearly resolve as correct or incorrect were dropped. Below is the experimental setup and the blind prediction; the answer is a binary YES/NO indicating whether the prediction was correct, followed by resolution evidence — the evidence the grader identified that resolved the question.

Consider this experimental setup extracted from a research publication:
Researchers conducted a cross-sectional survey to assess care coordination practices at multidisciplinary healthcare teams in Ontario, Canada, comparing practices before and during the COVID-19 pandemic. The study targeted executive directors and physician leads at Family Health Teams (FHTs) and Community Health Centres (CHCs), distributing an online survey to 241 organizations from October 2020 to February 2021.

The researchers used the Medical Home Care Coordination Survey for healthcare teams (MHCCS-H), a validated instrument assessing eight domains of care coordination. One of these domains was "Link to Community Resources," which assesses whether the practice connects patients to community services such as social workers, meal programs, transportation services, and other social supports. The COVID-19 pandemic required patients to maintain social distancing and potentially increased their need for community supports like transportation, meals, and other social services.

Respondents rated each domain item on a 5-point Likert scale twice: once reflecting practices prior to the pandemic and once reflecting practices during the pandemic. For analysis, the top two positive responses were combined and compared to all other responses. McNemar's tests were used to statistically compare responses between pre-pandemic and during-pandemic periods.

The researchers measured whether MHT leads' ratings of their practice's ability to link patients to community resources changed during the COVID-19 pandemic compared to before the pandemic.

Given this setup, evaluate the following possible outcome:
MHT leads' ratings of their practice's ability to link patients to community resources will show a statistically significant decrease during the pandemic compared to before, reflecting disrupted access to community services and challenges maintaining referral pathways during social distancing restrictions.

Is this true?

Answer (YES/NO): NO